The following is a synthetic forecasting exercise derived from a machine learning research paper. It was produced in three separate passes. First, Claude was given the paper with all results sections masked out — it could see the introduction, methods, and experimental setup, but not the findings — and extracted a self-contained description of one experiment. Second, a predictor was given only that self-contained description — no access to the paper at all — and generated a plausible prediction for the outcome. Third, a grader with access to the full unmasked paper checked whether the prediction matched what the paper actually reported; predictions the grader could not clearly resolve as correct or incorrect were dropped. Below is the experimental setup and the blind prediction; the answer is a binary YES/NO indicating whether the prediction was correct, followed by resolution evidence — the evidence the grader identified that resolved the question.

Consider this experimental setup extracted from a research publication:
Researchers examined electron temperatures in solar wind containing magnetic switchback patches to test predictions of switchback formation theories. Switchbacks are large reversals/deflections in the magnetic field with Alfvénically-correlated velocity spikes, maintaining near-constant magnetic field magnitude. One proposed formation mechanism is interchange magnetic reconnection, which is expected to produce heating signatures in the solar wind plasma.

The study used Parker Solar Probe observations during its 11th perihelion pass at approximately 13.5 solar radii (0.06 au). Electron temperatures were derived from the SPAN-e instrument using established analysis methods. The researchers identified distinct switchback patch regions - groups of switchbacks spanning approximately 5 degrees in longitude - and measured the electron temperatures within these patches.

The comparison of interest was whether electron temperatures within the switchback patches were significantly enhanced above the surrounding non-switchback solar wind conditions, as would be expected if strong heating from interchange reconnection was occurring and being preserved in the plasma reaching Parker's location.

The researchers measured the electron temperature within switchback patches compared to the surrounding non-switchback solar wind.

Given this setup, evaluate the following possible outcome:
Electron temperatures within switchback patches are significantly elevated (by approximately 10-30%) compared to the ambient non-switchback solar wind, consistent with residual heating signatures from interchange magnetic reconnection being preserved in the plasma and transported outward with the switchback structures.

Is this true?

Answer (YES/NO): NO